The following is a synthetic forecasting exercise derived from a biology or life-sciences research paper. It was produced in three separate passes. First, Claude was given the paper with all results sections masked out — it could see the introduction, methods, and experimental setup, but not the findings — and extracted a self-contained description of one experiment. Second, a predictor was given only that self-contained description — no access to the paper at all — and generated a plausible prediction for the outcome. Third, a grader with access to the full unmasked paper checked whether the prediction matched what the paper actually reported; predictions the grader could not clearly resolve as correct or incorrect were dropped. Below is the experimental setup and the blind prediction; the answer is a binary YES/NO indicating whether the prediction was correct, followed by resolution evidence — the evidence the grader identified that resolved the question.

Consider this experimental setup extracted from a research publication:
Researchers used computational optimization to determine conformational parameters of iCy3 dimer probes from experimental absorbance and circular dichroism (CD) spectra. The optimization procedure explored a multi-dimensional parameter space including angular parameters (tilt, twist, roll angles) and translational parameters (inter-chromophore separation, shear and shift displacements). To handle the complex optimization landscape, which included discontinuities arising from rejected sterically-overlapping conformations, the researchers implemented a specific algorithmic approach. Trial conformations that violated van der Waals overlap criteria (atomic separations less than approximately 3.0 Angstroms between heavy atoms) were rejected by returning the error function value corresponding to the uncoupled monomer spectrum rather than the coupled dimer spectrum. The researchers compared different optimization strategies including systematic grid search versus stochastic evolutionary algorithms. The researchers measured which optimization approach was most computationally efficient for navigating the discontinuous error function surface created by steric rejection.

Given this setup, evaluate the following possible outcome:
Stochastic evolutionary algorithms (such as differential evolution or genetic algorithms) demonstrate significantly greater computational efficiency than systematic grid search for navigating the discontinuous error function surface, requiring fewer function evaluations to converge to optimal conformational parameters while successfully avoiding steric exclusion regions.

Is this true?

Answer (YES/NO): YES